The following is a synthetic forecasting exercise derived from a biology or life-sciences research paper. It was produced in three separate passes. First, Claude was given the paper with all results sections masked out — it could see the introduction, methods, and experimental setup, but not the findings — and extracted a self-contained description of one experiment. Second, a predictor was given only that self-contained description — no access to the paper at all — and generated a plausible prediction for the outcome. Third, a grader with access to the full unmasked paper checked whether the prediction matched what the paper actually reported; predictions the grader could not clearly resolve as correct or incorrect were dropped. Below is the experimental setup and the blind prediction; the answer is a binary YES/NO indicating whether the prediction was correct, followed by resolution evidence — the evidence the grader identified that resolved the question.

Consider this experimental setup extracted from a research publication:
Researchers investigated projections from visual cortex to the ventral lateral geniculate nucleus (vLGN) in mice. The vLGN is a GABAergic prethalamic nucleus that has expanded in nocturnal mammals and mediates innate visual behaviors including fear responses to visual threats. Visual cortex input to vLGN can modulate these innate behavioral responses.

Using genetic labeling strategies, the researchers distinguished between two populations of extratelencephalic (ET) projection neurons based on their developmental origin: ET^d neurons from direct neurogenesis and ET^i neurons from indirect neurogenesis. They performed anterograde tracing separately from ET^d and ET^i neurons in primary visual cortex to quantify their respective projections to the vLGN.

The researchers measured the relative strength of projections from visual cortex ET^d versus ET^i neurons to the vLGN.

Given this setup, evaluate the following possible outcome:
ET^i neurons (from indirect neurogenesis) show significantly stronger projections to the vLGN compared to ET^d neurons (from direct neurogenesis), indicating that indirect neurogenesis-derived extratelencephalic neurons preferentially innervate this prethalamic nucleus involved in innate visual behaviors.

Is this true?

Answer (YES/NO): YES